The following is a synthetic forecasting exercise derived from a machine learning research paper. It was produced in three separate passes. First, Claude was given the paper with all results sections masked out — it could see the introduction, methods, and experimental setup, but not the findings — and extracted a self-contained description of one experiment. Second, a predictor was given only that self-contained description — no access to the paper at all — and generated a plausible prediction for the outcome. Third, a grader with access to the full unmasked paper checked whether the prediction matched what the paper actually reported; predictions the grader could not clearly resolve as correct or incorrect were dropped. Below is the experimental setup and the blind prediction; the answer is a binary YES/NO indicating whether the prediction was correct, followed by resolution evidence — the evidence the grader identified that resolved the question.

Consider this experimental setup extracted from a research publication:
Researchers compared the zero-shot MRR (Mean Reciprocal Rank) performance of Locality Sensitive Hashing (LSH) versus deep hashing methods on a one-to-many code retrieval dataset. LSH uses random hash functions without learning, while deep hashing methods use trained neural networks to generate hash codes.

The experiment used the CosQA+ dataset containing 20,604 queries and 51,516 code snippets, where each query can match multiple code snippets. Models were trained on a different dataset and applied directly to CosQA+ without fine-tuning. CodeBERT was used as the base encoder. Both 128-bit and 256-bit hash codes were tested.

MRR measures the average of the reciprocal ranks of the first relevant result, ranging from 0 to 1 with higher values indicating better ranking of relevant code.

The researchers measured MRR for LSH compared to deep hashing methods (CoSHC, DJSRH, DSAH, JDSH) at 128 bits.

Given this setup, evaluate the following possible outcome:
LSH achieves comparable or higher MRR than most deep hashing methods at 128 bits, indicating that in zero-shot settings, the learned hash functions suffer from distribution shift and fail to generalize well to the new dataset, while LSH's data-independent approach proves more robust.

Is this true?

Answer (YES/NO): NO